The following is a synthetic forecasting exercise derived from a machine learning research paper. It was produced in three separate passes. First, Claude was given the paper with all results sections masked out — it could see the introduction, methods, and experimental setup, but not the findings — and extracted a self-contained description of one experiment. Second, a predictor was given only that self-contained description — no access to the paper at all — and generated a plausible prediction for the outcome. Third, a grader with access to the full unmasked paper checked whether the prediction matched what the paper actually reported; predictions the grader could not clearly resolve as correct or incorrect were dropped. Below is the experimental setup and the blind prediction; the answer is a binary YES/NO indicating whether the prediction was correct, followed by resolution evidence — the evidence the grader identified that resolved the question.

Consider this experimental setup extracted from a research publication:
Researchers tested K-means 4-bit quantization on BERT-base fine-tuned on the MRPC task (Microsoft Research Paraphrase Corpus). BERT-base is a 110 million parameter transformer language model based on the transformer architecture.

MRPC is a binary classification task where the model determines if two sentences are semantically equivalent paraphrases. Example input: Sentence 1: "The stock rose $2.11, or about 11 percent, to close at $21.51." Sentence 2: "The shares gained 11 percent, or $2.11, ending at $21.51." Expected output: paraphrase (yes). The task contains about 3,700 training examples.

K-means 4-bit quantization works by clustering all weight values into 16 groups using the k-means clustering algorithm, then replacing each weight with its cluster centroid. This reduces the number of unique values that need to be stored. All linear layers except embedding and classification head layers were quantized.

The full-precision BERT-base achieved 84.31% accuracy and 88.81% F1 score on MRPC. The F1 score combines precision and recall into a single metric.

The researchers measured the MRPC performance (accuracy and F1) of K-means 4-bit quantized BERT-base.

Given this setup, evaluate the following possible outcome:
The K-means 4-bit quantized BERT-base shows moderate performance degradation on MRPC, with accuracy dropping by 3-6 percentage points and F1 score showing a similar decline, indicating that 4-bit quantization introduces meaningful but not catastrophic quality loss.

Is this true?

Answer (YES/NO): NO